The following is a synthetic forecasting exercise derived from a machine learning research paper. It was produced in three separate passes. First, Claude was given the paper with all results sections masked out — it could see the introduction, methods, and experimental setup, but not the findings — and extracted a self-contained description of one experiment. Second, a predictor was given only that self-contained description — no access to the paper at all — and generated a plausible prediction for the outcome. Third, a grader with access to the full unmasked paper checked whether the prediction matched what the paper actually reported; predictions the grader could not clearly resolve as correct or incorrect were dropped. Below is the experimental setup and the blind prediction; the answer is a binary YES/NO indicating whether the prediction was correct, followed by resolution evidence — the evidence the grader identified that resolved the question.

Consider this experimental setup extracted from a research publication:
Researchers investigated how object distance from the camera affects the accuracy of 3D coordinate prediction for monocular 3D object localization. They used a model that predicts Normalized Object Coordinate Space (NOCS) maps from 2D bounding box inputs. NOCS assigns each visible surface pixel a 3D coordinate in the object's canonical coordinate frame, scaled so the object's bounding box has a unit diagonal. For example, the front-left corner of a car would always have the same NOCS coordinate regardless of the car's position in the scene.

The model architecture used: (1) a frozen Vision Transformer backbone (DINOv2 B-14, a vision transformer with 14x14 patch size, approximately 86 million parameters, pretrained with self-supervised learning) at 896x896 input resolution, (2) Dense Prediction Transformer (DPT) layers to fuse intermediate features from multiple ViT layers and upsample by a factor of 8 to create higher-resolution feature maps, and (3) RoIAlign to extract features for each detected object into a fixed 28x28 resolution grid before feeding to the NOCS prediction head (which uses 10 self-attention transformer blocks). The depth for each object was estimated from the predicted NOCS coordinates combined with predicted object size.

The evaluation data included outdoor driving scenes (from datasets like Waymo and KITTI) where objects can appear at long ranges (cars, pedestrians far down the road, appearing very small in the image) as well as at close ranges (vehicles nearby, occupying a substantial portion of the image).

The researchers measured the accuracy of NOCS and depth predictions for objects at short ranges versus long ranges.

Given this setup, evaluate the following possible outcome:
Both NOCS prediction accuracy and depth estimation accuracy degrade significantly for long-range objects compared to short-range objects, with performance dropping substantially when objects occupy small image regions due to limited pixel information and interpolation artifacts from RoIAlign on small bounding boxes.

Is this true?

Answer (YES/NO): YES